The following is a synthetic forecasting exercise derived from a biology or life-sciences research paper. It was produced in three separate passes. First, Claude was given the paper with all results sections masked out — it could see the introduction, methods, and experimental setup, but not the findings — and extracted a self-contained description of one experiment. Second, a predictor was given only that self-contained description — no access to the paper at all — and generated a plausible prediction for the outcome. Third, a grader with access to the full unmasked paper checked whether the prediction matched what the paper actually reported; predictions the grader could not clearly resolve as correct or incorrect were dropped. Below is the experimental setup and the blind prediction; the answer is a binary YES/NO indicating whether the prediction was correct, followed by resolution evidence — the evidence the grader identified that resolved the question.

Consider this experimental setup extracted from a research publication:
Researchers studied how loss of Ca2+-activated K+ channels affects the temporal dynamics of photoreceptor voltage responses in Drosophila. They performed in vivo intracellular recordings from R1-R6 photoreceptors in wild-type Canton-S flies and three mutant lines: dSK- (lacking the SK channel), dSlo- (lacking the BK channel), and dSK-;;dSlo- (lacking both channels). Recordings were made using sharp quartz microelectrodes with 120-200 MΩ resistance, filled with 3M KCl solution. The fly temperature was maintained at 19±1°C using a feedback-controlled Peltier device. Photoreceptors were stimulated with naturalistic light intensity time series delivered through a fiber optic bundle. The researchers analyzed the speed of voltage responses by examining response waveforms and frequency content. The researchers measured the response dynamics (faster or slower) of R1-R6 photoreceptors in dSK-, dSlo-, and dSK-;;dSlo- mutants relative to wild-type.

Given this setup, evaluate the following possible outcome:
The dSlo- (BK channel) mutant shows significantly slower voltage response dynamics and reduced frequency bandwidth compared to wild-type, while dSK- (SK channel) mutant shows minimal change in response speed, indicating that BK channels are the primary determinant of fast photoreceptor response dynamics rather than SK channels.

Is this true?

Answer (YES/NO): NO